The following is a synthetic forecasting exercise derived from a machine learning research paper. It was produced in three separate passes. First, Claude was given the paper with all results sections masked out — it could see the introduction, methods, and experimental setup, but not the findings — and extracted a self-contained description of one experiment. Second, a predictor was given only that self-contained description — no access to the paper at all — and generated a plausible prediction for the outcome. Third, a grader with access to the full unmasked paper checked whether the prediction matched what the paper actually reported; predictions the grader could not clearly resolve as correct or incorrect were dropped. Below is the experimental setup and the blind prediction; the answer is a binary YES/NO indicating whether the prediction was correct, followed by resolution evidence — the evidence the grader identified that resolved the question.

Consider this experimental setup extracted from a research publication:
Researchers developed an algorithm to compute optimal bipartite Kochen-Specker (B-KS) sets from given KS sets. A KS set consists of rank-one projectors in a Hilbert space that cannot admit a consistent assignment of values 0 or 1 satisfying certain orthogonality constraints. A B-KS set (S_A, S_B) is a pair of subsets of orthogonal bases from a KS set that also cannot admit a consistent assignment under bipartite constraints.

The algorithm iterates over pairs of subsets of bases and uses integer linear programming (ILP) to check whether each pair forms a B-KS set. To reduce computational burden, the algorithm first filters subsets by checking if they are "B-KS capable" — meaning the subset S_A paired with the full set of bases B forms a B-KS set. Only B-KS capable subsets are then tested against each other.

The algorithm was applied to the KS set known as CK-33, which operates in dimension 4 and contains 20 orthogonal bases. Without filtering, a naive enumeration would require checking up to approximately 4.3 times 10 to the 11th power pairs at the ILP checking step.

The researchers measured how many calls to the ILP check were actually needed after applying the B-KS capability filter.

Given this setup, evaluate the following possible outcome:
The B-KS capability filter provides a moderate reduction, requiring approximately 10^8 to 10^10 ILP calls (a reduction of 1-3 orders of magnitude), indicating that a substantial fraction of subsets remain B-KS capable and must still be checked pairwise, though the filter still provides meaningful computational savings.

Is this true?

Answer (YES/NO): YES